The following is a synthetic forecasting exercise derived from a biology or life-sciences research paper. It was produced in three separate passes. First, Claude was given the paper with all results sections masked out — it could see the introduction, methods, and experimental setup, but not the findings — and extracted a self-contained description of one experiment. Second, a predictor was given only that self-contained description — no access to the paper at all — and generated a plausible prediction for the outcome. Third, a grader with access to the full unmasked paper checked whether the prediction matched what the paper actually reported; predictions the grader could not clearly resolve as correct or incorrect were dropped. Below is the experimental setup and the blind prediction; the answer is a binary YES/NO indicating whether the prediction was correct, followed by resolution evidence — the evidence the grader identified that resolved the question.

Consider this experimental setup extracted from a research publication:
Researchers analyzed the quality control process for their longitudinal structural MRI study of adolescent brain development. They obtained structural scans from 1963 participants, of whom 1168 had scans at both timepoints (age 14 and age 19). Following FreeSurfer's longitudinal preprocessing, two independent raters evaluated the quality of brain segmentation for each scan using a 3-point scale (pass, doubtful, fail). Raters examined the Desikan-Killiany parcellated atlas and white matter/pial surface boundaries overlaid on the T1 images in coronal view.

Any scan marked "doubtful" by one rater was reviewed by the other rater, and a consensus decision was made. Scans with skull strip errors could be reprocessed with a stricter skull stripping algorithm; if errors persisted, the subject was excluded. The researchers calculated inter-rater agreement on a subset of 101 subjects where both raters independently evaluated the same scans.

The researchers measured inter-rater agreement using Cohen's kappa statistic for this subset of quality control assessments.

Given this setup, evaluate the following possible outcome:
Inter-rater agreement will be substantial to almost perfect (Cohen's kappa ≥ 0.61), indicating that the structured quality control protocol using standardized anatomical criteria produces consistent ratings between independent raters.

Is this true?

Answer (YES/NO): YES